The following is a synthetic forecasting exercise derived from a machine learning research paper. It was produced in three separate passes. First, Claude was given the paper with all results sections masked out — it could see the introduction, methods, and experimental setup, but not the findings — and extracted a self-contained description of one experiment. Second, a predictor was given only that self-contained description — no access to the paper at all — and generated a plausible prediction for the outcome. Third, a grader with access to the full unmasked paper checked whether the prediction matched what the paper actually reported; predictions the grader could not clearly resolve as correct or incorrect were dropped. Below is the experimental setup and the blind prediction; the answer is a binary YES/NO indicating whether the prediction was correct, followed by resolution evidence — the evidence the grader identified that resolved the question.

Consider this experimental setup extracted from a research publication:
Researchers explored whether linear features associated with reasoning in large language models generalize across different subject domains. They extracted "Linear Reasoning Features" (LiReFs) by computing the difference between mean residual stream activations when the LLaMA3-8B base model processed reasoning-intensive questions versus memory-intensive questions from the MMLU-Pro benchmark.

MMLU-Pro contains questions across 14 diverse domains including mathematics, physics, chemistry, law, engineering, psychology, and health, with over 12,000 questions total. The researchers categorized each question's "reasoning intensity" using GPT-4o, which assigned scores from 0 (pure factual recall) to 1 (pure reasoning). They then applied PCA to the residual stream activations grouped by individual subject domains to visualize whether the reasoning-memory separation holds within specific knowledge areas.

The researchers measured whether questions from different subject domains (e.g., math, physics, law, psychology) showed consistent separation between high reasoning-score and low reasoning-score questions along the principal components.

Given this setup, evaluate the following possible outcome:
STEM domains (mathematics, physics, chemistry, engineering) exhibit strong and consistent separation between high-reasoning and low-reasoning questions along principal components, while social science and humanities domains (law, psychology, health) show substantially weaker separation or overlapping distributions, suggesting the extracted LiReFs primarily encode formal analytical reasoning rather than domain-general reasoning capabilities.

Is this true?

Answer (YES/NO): NO